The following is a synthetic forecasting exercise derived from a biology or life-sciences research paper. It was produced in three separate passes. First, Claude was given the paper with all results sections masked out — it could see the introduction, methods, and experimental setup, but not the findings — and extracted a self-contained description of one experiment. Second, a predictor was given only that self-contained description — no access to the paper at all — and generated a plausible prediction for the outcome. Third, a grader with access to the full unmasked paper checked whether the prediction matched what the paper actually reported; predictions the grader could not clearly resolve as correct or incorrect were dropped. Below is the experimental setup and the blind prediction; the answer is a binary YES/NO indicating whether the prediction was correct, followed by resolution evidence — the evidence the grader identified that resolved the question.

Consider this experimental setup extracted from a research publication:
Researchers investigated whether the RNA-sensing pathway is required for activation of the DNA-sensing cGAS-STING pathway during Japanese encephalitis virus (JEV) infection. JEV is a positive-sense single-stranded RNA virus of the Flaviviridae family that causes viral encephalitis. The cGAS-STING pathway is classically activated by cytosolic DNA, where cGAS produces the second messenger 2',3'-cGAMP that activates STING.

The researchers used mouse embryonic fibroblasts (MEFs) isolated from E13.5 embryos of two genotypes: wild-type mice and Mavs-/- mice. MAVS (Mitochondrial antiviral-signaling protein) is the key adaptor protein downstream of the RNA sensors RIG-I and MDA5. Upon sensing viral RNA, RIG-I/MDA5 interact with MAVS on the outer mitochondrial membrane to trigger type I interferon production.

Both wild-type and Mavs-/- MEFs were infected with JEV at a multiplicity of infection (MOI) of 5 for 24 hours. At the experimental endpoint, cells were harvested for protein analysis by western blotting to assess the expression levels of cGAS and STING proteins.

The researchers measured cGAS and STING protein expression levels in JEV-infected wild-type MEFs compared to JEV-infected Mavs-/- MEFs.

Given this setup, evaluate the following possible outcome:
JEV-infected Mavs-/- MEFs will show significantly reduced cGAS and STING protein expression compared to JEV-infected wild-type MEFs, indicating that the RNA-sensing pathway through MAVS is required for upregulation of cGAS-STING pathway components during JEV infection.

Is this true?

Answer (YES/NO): YES